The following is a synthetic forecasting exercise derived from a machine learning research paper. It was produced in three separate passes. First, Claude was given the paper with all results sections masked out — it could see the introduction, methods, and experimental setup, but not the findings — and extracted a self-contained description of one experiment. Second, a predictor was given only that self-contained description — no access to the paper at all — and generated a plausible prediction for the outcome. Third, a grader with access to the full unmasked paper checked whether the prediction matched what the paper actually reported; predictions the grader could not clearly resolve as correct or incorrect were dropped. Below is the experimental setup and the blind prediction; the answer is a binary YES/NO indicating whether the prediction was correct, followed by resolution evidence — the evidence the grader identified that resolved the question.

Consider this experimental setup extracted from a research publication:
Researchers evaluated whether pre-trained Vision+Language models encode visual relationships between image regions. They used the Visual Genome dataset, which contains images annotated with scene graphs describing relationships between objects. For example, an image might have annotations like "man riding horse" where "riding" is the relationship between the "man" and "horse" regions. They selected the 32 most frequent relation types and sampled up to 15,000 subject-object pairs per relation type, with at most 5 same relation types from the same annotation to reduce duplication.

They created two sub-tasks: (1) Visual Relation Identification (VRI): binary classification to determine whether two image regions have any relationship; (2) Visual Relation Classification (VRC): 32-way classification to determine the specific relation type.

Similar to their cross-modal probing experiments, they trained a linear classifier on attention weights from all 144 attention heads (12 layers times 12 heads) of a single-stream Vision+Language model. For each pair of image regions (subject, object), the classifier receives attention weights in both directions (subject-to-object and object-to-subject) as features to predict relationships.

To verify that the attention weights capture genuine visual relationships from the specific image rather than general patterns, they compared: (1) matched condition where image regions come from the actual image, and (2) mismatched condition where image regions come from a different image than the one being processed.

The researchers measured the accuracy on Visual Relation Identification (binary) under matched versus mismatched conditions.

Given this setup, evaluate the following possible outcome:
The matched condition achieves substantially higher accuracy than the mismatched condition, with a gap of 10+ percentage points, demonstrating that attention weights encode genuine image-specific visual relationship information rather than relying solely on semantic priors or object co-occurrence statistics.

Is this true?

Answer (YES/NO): NO